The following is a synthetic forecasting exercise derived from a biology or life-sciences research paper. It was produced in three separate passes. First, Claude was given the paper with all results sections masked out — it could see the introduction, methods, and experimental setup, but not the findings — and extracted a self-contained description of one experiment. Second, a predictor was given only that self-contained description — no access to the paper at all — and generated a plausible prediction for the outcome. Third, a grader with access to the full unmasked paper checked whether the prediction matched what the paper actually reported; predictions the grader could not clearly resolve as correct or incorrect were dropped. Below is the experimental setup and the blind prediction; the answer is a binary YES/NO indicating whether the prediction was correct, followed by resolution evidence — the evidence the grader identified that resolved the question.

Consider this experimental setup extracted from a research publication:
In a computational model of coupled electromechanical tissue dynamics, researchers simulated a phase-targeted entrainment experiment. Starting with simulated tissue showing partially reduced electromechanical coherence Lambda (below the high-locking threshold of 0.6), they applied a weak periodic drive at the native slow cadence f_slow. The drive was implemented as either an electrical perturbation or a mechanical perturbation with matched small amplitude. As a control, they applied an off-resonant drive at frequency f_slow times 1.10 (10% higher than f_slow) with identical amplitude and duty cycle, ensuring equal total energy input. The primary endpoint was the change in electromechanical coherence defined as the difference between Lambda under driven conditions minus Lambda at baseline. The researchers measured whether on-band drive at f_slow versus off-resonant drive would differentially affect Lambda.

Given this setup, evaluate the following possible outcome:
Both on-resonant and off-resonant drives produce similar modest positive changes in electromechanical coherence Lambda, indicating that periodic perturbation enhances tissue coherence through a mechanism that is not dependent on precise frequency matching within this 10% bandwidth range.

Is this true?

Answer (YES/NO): NO